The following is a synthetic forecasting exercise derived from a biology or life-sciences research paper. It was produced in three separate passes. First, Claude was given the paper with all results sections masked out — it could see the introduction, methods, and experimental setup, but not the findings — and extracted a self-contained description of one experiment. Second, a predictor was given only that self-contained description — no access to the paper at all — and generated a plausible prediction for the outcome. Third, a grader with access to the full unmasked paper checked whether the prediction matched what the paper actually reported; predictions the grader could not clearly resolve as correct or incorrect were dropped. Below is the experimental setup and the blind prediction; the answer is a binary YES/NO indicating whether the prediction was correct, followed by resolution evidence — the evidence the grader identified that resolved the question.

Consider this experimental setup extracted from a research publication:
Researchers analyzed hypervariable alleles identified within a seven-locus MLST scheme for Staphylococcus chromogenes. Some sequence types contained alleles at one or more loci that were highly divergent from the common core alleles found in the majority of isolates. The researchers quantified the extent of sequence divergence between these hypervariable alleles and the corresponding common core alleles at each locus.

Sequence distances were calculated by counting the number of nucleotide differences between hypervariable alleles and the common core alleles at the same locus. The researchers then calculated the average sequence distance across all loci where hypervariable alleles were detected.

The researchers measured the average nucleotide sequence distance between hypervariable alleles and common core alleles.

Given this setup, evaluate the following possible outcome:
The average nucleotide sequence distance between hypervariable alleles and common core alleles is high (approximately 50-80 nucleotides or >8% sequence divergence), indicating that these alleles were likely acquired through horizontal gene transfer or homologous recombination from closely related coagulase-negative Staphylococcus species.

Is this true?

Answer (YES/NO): NO